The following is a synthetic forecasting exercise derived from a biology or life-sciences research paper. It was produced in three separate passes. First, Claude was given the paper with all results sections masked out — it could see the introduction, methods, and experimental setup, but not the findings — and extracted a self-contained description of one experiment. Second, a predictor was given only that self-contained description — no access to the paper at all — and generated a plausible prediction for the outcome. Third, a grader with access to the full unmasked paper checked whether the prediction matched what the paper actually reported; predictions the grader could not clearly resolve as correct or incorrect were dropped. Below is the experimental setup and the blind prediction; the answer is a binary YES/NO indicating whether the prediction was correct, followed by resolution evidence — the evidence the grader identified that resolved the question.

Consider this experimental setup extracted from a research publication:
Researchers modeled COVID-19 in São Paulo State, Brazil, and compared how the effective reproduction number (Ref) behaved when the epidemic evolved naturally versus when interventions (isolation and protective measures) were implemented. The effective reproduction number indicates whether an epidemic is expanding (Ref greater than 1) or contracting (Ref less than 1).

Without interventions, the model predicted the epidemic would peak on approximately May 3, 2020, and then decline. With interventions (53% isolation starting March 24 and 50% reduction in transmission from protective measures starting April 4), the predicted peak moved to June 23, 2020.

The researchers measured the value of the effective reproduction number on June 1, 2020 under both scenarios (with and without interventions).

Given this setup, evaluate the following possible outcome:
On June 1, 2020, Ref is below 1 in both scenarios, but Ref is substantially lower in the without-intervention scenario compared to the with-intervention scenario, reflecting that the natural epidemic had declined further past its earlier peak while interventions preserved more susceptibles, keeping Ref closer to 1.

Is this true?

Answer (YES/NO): NO